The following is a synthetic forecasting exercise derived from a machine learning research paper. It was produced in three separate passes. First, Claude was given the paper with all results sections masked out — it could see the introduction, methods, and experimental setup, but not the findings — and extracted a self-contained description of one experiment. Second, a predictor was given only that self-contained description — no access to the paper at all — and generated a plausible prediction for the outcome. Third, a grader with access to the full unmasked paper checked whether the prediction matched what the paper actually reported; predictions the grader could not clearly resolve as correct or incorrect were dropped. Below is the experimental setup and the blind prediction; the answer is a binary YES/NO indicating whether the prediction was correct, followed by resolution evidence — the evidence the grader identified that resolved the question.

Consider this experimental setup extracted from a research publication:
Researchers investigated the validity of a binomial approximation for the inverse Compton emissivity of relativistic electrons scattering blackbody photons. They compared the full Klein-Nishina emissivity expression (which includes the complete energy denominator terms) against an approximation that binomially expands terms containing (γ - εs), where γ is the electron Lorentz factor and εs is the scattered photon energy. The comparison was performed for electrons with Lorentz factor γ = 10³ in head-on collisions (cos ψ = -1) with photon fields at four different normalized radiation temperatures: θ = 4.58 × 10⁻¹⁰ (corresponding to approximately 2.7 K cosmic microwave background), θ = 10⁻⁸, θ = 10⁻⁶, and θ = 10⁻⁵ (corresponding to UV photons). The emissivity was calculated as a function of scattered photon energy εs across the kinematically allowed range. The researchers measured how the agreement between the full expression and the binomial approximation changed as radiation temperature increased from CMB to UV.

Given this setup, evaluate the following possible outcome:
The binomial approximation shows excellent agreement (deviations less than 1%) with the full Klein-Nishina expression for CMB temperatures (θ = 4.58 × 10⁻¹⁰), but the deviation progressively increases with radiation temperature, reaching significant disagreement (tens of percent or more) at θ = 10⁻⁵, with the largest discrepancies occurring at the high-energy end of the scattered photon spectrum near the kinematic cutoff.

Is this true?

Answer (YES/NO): NO